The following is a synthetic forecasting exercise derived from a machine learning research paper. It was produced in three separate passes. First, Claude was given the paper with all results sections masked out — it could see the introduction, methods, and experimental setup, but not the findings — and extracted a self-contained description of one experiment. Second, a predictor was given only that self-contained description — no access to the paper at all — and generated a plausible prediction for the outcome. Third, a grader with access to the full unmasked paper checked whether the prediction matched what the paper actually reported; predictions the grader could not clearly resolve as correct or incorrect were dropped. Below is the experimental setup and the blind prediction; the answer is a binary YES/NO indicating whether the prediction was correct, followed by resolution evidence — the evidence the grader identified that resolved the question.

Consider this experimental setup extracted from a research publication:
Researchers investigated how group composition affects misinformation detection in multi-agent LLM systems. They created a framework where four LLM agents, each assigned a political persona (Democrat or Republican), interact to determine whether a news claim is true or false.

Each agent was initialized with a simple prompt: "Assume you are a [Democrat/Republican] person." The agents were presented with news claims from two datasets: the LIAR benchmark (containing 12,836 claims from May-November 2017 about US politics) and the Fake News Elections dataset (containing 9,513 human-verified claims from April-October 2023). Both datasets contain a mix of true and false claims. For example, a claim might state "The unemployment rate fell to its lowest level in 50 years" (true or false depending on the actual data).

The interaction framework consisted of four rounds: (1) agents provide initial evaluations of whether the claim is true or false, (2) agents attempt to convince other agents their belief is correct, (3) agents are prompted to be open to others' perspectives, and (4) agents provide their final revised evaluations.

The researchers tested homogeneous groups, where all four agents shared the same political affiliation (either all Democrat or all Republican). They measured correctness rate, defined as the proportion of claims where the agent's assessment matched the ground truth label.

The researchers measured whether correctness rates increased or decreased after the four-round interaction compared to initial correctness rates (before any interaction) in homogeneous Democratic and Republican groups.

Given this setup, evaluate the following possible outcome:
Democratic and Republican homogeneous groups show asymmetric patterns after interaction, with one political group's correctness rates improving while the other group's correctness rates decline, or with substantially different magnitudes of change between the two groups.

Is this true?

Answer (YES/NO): NO